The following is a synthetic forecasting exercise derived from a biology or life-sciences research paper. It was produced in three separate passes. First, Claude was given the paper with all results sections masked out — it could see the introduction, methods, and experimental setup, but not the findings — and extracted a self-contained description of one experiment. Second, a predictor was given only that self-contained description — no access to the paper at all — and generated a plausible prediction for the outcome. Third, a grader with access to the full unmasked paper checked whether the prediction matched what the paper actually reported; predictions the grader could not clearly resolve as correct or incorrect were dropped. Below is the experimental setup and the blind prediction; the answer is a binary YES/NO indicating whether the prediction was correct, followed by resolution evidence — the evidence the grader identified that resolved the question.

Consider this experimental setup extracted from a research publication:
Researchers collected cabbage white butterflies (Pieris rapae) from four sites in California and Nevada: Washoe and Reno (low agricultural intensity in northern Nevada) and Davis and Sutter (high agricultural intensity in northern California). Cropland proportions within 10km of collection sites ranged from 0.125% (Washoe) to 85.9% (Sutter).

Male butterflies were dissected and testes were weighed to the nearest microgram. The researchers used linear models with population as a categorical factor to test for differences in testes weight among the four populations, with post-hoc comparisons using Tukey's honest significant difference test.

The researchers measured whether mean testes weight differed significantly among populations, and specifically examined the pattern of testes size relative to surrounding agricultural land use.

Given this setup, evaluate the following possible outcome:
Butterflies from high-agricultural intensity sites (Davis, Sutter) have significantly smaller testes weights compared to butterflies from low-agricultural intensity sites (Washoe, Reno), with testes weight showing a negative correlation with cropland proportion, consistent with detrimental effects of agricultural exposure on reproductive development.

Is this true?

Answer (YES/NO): YES